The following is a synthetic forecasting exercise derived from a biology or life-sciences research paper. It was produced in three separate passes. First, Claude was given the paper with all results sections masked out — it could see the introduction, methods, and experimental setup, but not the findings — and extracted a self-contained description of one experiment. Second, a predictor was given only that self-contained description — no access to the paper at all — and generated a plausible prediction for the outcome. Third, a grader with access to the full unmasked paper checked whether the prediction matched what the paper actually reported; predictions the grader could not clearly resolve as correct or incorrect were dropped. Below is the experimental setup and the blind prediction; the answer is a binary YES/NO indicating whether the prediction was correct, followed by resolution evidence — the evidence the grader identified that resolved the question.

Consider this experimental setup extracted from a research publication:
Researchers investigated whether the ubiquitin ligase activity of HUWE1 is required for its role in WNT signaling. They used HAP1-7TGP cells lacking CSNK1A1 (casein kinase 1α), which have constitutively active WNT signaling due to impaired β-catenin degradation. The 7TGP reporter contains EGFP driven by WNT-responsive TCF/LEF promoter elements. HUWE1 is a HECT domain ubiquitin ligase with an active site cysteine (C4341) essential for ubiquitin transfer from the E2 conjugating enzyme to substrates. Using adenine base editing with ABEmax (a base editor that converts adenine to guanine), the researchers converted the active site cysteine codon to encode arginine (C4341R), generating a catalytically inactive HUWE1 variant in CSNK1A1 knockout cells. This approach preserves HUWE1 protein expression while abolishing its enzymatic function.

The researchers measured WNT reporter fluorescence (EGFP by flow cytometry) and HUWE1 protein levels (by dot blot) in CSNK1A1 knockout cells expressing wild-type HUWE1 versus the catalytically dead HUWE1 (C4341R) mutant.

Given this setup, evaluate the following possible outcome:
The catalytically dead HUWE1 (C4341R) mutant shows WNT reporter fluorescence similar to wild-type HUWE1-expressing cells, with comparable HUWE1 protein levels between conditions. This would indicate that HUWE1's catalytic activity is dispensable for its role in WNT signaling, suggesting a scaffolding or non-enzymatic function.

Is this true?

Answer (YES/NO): NO